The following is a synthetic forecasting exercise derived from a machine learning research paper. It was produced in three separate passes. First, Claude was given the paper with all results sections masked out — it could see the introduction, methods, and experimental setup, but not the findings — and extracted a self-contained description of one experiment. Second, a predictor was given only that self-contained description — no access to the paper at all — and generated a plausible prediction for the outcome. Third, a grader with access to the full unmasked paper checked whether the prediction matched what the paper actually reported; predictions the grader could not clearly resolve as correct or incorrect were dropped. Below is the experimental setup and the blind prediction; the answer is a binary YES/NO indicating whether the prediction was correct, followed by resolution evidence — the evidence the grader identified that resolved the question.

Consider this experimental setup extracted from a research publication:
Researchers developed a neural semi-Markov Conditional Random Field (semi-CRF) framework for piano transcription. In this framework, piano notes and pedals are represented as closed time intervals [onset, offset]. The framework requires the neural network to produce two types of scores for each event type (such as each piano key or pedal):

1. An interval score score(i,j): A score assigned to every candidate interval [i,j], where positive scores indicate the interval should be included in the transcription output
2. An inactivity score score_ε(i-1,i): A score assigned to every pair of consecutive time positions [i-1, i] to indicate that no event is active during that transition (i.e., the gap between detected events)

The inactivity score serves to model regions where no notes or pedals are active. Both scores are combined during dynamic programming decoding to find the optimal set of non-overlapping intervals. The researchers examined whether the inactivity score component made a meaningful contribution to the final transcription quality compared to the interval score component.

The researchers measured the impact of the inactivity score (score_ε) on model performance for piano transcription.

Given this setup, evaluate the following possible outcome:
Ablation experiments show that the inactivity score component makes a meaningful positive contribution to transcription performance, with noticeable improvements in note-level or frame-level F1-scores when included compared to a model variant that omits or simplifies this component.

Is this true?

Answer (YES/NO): NO